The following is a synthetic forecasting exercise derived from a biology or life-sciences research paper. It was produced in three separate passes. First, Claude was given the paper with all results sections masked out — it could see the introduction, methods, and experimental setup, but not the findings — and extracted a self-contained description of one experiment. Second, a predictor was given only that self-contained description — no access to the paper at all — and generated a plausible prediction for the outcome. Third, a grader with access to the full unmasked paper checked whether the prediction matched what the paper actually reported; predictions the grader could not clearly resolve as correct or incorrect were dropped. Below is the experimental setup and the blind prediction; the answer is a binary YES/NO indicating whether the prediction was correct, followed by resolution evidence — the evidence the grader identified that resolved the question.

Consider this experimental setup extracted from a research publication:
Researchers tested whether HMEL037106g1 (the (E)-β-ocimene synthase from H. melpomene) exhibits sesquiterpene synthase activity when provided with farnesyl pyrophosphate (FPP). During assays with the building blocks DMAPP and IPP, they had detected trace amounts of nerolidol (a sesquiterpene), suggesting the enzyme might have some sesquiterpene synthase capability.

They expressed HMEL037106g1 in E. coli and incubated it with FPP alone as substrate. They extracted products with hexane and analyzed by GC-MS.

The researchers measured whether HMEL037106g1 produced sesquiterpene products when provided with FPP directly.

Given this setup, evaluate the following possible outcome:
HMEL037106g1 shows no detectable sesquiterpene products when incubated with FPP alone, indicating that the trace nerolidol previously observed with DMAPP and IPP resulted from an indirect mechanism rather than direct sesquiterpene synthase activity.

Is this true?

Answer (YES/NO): YES